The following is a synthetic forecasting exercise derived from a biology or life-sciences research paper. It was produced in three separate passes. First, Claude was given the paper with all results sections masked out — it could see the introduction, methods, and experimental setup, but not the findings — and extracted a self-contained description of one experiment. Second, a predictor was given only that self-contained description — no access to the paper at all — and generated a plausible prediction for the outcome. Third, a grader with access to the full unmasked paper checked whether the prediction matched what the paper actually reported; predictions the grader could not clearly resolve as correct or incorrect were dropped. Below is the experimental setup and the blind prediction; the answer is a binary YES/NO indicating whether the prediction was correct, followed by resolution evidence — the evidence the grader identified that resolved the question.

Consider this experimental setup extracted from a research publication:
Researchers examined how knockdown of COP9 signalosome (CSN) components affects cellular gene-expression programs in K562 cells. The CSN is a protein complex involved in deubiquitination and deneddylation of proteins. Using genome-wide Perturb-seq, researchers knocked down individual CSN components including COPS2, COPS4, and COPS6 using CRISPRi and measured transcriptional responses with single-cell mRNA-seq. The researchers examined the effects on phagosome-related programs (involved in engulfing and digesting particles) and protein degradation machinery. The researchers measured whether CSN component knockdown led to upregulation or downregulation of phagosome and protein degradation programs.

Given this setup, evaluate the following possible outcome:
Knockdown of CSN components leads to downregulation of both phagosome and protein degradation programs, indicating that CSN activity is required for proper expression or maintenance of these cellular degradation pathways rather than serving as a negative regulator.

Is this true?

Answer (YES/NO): NO